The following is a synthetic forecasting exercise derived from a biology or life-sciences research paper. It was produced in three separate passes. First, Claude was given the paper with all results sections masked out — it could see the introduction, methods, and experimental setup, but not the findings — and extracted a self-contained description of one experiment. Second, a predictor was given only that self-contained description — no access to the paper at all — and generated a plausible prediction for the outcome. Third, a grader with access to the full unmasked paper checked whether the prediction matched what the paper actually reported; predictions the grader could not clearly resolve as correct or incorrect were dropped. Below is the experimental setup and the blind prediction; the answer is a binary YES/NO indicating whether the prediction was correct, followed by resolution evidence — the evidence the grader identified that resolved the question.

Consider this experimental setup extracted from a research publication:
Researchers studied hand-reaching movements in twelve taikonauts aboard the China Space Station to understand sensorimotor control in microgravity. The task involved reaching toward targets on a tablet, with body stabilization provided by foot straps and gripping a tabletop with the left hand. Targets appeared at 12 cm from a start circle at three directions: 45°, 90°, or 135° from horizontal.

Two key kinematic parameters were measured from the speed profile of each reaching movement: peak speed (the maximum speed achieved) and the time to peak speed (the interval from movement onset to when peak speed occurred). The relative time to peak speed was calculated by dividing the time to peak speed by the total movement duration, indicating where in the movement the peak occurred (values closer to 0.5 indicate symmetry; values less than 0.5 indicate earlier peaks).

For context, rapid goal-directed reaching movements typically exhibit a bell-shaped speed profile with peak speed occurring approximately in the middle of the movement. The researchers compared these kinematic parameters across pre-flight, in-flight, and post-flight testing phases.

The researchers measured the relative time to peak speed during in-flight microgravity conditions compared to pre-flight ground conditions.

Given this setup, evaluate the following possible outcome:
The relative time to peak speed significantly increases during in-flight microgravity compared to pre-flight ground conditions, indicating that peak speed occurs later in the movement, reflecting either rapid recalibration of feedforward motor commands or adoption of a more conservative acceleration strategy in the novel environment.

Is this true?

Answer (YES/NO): NO